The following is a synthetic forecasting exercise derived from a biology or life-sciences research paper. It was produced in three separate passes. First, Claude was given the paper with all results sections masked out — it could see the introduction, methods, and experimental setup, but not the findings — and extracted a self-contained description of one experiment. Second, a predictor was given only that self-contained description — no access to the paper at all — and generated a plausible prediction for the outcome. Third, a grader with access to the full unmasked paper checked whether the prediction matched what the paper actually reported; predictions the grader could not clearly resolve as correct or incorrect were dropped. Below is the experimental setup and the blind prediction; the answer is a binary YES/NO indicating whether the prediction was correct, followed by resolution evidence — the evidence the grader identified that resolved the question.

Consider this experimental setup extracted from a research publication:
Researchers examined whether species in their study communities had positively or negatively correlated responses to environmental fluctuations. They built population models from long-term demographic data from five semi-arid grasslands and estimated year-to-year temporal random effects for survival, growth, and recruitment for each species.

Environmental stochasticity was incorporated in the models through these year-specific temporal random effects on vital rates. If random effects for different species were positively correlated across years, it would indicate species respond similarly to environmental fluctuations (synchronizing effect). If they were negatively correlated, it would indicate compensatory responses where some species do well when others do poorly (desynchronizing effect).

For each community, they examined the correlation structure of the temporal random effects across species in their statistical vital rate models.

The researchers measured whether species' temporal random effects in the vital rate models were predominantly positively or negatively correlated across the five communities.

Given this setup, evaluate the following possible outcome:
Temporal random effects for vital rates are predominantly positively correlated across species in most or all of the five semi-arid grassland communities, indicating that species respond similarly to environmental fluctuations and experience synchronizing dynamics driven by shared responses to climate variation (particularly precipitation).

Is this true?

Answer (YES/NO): YES